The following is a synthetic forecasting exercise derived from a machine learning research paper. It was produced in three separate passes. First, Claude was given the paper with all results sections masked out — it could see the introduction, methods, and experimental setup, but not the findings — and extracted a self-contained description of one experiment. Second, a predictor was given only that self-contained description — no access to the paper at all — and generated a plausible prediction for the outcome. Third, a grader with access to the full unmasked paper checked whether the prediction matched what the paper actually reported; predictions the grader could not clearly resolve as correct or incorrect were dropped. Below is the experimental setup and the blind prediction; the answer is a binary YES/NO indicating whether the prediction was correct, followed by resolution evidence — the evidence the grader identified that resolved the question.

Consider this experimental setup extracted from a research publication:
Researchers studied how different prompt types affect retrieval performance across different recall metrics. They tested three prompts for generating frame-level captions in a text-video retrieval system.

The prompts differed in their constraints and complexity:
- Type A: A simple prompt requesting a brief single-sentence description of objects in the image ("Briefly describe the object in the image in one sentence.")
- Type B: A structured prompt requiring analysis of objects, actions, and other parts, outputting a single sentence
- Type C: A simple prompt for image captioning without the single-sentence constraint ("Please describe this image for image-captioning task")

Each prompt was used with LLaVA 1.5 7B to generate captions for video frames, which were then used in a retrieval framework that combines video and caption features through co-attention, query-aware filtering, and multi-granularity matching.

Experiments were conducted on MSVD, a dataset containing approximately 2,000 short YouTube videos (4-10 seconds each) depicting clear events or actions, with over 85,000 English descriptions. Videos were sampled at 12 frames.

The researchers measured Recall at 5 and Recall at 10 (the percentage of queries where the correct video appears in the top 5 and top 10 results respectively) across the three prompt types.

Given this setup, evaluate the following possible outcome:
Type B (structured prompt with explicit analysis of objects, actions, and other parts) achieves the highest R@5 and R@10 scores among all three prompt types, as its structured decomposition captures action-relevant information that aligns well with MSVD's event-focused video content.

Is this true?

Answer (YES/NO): NO